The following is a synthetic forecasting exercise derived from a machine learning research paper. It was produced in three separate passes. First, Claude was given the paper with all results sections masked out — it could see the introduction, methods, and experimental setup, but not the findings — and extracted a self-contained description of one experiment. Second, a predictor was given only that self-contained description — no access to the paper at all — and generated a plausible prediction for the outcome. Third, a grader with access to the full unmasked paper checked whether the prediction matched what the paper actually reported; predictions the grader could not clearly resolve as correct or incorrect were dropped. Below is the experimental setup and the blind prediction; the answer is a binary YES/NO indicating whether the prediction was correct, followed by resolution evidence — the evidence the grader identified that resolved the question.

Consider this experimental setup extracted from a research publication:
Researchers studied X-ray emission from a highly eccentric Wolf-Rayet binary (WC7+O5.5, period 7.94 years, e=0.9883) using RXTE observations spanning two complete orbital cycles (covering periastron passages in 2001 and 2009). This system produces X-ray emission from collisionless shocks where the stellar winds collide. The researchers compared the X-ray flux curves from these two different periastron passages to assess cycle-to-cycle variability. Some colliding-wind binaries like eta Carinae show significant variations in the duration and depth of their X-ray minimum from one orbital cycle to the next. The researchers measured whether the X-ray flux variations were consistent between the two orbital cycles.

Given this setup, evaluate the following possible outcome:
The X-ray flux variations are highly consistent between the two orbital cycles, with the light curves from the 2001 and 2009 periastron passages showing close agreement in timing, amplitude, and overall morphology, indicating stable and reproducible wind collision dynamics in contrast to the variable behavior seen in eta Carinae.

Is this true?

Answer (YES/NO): YES